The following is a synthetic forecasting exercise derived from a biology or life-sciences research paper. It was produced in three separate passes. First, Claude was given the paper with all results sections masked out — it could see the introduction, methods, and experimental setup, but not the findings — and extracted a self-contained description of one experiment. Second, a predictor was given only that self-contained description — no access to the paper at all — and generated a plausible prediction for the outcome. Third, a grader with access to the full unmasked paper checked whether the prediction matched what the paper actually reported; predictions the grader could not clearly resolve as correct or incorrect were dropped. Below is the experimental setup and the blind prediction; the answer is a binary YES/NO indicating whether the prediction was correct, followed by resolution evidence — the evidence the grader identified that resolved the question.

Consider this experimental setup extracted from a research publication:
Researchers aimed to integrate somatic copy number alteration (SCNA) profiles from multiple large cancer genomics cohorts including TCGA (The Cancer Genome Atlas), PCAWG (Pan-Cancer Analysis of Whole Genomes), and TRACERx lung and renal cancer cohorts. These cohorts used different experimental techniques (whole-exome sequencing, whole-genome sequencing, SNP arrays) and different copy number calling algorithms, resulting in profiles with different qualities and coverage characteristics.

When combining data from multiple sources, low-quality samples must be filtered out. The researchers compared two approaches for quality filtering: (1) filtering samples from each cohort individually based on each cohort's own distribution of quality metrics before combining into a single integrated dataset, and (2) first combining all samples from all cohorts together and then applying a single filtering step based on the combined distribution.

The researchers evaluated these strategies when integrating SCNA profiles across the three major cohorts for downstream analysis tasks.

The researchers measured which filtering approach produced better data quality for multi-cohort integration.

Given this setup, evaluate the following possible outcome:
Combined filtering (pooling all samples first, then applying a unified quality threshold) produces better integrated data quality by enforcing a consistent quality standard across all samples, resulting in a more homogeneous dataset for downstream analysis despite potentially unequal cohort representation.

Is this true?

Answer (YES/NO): NO